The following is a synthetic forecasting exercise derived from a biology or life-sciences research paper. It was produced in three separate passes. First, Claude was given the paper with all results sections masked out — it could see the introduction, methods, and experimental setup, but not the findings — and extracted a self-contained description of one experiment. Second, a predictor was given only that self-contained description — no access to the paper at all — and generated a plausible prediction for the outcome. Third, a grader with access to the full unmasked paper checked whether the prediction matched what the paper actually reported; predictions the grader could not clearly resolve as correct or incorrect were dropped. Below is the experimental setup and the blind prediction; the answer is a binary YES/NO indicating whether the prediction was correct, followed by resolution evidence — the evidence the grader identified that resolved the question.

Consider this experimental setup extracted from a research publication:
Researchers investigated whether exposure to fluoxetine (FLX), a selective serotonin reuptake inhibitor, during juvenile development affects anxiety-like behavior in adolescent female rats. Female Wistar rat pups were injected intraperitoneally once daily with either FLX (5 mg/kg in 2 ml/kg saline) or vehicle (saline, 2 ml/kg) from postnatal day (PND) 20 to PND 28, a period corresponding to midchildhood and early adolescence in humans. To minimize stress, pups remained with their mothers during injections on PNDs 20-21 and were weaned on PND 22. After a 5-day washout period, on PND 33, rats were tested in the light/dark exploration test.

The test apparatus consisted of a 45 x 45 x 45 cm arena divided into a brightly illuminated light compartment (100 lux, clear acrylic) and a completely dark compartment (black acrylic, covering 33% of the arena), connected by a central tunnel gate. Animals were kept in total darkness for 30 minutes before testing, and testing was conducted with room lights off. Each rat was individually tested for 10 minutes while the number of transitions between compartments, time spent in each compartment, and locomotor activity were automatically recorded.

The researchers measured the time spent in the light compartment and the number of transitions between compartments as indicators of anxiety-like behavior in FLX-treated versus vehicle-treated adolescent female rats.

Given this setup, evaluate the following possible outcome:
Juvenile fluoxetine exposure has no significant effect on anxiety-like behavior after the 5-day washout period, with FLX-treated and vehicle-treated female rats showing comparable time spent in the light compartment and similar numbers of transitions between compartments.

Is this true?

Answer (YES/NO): NO